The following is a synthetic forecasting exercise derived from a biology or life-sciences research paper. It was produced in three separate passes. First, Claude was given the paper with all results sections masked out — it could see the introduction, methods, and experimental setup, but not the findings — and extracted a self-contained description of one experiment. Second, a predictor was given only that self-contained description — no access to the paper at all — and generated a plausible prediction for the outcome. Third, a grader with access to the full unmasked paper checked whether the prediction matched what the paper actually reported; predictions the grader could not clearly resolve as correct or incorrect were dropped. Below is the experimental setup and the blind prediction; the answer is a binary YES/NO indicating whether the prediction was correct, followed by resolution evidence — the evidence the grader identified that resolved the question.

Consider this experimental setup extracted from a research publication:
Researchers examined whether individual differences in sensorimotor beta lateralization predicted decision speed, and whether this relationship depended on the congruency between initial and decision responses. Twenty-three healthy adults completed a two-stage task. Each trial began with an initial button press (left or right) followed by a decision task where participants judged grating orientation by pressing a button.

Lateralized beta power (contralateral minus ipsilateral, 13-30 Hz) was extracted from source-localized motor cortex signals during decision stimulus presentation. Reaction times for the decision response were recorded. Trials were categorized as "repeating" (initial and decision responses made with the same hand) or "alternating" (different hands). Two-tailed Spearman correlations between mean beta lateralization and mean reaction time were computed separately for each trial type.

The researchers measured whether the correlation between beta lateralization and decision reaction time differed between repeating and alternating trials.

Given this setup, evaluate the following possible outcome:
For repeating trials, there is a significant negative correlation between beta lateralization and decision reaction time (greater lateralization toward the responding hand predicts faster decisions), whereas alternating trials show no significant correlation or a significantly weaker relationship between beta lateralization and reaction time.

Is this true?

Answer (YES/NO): NO